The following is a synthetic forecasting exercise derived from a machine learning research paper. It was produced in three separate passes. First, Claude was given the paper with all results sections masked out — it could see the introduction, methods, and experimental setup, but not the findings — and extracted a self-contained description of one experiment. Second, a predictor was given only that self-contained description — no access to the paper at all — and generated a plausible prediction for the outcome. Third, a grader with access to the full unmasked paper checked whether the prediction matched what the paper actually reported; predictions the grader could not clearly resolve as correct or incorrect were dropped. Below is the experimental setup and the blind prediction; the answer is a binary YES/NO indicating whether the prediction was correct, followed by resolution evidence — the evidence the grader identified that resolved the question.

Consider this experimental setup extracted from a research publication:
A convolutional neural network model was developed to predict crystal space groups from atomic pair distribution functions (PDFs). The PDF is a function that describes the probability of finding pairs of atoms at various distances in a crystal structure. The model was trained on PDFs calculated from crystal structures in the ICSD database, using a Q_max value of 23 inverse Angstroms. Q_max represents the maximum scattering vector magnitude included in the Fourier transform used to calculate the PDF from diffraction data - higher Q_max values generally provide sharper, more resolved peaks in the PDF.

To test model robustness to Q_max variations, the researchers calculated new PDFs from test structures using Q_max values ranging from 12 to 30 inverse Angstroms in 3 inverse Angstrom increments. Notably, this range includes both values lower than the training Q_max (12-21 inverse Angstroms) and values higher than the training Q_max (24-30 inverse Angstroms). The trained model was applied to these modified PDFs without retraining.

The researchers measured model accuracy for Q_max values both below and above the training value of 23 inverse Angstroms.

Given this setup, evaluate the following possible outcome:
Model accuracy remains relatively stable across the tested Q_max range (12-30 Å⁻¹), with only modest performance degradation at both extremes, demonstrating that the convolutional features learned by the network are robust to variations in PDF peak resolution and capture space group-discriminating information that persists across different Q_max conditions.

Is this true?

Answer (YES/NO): YES